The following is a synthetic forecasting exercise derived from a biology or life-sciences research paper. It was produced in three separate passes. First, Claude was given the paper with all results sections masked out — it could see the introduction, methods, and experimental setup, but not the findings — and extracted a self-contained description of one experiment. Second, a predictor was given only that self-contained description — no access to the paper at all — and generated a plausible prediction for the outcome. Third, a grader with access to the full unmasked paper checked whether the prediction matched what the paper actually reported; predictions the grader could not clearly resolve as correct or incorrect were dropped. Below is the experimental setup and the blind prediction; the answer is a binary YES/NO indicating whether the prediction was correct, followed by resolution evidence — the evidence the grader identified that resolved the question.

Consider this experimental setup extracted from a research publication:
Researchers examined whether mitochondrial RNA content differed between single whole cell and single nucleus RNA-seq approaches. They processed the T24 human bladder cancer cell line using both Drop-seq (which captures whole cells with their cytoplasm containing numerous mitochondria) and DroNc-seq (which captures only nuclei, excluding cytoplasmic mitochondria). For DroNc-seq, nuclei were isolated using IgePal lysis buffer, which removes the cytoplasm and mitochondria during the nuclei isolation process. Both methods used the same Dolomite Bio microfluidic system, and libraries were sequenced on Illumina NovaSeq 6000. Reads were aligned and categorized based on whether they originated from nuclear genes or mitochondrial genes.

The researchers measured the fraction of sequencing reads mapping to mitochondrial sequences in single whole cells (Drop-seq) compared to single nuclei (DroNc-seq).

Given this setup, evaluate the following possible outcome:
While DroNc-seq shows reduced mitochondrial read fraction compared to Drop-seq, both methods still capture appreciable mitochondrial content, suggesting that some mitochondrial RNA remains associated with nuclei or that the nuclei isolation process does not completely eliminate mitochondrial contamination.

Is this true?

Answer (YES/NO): NO